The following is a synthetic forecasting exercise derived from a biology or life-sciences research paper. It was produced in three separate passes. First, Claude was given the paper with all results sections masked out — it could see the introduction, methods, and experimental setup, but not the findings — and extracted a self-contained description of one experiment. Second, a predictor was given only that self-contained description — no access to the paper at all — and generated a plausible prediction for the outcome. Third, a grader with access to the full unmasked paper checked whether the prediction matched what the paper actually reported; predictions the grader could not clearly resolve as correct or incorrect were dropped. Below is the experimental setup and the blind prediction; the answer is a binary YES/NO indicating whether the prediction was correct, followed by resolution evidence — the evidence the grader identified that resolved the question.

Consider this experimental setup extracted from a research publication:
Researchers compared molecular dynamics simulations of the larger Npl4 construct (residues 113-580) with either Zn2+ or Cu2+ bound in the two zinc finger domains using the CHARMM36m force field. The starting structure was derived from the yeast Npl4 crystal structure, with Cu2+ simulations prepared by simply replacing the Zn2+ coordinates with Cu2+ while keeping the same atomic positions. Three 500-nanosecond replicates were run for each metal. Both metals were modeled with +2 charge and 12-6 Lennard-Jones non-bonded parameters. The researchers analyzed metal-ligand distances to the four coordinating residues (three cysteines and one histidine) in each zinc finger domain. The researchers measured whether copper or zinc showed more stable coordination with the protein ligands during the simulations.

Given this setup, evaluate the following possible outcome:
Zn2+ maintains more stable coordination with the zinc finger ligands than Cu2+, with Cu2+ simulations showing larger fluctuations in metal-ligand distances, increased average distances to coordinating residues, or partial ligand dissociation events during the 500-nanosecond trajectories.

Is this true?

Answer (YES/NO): YES